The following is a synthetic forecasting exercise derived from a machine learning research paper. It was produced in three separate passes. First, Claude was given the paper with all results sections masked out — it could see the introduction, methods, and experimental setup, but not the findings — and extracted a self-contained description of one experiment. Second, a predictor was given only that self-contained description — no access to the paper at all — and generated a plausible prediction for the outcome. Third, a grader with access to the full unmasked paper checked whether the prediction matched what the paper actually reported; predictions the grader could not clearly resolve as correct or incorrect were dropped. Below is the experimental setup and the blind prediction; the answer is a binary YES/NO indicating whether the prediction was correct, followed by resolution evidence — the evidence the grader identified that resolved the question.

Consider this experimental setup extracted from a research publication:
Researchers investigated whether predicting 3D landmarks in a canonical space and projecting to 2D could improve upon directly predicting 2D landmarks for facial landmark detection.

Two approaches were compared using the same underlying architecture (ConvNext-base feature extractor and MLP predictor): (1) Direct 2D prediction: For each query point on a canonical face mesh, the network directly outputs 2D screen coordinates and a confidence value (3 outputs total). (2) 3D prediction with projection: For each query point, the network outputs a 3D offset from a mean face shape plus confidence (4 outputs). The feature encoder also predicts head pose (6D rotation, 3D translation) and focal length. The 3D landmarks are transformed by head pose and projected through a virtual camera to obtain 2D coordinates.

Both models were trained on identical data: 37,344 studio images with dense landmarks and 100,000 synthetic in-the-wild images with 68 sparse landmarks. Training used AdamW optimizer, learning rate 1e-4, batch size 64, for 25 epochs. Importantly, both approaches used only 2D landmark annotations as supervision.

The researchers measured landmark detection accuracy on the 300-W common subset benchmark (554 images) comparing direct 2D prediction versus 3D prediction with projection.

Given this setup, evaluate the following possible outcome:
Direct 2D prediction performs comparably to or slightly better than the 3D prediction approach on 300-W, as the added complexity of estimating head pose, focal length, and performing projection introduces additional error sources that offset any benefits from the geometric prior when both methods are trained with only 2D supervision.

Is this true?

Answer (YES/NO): NO